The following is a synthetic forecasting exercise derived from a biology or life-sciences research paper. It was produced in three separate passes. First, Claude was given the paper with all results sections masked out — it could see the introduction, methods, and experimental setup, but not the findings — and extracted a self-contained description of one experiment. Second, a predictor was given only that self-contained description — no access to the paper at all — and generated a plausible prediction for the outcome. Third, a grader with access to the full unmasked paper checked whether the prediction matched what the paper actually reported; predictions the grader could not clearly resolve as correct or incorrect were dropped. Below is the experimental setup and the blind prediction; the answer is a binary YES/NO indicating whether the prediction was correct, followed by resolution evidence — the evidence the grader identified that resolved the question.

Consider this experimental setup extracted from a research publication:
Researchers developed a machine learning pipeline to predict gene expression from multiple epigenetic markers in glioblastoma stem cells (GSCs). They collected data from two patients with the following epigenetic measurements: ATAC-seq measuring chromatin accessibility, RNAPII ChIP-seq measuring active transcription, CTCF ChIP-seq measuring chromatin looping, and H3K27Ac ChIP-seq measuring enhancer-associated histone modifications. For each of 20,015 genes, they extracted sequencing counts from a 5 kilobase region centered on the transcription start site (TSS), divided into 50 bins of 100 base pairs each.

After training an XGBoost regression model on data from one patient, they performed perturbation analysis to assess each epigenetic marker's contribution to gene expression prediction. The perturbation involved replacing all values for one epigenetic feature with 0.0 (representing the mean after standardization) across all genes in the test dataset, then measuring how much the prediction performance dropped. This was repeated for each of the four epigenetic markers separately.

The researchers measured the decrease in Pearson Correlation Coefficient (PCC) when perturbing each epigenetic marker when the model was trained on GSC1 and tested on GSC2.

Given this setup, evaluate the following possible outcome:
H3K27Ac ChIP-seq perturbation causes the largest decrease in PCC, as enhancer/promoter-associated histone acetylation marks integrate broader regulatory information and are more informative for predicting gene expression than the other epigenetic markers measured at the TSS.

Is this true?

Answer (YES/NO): YES